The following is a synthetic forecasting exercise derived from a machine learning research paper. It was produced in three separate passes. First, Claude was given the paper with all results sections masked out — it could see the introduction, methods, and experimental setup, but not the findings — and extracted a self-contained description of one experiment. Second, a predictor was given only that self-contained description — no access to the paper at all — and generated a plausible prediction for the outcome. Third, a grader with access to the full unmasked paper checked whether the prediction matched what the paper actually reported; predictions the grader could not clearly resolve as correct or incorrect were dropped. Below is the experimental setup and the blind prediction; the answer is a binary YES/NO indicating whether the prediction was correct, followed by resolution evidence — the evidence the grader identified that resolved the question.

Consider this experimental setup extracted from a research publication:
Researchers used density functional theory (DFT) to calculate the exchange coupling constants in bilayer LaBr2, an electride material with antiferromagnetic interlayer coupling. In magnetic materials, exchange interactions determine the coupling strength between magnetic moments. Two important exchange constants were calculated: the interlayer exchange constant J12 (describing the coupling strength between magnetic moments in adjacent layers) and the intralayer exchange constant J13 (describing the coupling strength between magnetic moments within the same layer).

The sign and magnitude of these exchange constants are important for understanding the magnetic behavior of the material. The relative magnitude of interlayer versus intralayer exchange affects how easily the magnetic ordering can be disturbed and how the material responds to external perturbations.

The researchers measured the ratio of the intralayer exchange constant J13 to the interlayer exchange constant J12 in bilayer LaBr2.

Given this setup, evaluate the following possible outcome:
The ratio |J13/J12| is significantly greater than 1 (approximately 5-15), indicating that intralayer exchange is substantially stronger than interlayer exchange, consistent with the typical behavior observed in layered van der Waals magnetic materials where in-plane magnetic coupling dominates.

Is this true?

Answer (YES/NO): NO